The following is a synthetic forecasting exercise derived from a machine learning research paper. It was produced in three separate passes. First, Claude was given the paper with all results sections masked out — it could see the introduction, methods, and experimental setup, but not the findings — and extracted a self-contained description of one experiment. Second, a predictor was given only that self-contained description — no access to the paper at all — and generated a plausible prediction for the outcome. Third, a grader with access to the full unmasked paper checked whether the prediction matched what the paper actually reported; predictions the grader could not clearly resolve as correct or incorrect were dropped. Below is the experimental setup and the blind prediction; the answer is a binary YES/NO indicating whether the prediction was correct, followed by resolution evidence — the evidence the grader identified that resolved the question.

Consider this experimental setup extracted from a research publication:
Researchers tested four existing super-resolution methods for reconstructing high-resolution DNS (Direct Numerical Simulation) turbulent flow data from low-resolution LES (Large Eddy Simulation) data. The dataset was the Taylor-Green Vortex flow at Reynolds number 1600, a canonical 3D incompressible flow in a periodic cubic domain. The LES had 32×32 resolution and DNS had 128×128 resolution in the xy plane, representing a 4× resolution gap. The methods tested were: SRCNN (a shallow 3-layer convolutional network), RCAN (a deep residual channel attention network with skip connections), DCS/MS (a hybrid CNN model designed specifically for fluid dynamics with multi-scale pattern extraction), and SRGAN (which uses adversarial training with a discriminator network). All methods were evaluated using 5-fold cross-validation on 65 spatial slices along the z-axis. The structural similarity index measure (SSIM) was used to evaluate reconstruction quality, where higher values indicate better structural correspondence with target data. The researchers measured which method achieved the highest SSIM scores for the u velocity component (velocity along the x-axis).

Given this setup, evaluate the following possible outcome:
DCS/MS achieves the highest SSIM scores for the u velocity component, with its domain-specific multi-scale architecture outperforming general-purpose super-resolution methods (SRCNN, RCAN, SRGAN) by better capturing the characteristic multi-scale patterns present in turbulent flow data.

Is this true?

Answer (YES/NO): NO